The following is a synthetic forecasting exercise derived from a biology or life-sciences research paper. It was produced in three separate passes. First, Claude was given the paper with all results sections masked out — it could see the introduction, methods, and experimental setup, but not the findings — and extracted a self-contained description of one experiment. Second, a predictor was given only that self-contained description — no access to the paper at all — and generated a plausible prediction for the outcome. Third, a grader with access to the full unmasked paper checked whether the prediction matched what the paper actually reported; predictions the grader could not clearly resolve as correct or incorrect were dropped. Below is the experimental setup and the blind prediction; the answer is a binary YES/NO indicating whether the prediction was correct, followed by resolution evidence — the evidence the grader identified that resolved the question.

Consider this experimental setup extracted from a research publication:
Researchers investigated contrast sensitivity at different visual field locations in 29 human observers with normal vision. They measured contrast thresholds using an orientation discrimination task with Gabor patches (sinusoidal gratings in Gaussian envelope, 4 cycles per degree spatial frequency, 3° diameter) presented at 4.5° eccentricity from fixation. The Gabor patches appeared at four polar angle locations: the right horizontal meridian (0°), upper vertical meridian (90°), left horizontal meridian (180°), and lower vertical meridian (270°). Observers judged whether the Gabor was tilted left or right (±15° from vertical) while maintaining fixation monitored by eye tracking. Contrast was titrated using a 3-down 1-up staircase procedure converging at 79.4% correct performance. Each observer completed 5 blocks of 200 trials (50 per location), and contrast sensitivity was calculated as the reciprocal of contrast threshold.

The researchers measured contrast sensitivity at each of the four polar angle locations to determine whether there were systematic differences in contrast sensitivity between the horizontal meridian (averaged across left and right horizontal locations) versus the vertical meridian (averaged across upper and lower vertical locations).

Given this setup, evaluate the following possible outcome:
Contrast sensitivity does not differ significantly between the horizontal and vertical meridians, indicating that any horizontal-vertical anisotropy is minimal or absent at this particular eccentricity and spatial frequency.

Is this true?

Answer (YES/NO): NO